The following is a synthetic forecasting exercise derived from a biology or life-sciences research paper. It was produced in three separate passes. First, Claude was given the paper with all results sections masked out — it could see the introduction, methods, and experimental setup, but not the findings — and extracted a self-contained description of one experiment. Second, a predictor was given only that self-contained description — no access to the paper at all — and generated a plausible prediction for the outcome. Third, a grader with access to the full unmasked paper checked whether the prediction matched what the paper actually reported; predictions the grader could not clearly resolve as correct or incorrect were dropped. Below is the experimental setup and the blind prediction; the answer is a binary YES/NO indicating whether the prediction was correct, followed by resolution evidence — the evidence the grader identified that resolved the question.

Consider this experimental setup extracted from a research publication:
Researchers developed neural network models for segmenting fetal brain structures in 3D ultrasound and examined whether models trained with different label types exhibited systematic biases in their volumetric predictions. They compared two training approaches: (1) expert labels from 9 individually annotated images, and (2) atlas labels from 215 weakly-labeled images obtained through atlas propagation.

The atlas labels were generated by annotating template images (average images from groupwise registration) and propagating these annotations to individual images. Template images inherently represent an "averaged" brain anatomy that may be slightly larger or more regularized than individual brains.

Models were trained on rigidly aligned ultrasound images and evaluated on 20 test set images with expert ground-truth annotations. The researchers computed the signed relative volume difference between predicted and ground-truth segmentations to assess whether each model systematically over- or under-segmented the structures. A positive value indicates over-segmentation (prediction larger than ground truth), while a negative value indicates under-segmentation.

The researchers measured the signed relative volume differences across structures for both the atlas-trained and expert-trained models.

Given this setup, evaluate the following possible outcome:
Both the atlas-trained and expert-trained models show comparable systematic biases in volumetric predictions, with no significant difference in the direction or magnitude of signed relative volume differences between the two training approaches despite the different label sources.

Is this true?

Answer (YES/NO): NO